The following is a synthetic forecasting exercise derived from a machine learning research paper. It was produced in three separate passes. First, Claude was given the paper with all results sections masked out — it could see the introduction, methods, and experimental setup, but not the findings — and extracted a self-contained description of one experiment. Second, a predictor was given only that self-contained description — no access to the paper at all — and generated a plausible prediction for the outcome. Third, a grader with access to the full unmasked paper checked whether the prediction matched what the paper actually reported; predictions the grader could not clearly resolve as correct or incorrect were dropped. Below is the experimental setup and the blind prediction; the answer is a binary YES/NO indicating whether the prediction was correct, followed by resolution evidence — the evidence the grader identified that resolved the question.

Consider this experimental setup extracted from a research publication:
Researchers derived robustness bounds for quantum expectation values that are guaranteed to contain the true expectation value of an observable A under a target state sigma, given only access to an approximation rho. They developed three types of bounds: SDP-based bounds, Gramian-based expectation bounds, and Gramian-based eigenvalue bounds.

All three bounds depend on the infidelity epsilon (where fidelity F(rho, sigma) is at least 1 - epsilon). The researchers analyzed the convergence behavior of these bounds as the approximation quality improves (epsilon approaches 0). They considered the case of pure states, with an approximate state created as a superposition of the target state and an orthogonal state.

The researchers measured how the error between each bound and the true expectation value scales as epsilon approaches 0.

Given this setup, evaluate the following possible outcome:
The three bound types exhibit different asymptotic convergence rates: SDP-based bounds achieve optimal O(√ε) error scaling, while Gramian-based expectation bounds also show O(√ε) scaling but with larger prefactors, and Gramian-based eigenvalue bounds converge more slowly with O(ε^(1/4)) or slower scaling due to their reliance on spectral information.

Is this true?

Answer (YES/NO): NO